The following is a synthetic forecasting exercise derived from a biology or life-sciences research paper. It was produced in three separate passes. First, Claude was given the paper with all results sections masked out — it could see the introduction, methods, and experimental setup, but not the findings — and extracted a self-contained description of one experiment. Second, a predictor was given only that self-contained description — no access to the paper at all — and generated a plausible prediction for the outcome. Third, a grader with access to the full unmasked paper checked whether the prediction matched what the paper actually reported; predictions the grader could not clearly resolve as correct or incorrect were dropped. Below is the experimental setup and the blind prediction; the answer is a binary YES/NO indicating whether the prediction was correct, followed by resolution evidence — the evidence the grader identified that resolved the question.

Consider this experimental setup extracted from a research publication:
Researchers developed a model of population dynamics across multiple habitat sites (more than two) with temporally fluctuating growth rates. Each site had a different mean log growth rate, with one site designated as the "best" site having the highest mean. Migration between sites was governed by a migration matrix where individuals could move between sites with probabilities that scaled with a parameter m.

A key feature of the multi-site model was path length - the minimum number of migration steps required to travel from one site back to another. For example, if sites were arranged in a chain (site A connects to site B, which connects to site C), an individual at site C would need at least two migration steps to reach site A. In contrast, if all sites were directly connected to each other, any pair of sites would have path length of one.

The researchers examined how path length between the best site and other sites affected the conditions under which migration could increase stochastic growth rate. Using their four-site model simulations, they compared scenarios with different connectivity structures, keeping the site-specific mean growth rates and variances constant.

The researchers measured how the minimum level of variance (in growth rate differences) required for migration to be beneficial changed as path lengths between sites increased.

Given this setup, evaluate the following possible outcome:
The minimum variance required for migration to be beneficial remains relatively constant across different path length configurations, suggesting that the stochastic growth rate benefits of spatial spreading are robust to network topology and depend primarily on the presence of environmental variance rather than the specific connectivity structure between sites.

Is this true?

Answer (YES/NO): NO